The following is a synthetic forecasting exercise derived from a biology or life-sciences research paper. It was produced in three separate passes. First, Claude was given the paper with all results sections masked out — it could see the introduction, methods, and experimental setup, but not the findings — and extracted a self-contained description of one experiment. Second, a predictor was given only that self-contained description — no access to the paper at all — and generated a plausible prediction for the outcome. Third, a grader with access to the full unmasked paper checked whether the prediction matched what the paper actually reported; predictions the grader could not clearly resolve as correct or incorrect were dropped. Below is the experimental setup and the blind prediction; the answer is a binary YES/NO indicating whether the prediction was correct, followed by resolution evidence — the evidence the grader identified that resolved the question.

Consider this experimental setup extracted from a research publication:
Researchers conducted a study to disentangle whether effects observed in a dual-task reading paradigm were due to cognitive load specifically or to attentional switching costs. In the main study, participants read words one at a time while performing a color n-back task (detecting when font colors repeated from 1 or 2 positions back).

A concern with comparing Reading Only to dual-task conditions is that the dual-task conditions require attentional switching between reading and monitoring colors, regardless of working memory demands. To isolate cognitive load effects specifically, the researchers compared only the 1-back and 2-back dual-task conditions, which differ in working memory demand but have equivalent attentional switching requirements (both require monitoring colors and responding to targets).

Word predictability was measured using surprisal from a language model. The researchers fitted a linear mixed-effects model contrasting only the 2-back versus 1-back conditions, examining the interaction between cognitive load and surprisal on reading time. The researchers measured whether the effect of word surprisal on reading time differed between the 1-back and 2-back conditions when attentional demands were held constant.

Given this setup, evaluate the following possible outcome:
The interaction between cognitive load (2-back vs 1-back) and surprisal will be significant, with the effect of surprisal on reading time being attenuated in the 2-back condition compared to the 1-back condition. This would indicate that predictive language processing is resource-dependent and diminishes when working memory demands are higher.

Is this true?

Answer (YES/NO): NO